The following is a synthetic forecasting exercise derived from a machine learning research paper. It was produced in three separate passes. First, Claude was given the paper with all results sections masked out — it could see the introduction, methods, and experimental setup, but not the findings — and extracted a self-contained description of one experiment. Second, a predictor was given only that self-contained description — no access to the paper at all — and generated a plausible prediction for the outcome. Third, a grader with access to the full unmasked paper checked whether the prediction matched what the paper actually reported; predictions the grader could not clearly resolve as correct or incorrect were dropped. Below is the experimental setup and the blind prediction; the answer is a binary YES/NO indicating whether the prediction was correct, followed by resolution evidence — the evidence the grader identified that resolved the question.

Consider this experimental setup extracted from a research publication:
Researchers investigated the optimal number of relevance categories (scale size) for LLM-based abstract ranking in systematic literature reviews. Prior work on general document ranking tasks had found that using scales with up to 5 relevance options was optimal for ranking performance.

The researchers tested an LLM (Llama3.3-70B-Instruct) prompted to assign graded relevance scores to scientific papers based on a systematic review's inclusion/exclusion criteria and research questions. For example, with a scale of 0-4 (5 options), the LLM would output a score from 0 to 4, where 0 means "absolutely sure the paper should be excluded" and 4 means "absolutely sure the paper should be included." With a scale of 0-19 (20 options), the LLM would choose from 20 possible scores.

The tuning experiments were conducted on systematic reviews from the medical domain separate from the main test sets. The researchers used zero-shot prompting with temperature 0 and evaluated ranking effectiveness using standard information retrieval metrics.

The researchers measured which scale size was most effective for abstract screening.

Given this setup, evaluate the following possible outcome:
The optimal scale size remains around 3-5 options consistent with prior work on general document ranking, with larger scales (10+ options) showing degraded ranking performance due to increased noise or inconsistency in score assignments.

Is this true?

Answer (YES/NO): NO